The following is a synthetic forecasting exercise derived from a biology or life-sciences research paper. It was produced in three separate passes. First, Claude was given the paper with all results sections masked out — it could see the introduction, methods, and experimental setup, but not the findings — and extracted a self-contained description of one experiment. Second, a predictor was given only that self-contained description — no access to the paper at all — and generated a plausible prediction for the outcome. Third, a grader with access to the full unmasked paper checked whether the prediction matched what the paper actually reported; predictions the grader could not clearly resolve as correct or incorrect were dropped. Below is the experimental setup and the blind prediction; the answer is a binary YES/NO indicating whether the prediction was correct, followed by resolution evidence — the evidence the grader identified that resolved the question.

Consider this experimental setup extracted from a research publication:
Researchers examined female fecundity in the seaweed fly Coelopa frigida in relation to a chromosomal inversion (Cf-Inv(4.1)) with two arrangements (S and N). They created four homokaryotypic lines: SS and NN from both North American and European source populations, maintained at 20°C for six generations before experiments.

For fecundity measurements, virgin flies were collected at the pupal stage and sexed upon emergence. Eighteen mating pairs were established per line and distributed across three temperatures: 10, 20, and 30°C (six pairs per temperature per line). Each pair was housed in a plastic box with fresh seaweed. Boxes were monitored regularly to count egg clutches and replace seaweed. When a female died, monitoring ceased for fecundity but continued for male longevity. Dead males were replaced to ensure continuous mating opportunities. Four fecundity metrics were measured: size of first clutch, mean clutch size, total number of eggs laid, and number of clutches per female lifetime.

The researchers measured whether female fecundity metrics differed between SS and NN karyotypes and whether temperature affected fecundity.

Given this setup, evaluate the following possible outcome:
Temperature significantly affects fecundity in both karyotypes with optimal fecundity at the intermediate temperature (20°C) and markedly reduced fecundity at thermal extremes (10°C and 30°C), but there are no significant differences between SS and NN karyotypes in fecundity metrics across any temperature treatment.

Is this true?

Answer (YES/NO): NO